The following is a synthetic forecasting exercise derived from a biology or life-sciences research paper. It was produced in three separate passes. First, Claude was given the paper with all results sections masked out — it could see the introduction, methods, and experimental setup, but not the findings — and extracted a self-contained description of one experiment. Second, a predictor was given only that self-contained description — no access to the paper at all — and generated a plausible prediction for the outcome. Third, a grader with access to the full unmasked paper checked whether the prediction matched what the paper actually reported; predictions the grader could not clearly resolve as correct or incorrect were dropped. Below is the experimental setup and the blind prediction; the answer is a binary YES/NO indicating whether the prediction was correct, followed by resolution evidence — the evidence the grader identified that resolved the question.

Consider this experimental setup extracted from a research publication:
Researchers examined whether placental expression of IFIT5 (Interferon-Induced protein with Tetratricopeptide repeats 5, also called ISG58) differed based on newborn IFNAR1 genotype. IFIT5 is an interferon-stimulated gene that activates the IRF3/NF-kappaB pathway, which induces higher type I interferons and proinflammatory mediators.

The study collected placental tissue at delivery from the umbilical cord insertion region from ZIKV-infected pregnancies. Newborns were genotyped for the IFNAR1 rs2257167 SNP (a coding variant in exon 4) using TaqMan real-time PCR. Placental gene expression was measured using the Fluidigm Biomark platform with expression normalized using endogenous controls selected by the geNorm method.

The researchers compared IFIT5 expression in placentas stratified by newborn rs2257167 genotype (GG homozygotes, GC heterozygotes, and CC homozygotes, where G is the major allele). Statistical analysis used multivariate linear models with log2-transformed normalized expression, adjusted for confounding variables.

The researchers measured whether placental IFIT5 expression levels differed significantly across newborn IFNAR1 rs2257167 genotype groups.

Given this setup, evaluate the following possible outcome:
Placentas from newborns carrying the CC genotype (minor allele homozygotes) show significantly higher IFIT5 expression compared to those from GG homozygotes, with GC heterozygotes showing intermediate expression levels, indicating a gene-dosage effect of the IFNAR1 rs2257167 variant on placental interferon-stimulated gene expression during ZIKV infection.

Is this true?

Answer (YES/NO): NO